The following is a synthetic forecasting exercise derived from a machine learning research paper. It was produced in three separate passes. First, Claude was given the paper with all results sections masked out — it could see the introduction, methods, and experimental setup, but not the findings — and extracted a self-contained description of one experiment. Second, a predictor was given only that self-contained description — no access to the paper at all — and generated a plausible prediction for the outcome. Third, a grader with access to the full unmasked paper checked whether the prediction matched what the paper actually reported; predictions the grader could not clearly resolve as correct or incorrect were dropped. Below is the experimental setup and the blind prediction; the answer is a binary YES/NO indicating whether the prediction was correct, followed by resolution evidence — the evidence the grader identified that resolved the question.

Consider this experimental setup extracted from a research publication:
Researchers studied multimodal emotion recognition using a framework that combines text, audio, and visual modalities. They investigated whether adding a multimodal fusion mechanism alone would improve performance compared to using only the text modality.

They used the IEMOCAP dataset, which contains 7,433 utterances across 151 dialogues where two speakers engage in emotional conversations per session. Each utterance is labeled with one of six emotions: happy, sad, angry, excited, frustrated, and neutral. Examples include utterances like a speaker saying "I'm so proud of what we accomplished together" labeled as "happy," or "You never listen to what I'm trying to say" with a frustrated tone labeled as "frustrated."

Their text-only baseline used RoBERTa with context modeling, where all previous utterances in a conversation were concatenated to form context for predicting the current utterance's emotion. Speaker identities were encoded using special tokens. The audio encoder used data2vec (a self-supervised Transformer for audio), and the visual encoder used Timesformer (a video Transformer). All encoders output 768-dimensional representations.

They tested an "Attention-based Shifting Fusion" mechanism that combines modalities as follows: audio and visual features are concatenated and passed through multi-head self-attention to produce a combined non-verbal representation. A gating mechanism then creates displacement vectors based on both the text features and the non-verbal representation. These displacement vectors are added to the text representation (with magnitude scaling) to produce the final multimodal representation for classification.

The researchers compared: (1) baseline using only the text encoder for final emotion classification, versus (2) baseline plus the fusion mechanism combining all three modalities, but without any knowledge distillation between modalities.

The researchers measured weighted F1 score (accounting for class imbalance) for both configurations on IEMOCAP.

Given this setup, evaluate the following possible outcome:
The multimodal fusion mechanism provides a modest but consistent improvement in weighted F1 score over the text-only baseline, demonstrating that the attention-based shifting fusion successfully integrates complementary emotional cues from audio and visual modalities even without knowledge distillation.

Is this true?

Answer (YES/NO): YES